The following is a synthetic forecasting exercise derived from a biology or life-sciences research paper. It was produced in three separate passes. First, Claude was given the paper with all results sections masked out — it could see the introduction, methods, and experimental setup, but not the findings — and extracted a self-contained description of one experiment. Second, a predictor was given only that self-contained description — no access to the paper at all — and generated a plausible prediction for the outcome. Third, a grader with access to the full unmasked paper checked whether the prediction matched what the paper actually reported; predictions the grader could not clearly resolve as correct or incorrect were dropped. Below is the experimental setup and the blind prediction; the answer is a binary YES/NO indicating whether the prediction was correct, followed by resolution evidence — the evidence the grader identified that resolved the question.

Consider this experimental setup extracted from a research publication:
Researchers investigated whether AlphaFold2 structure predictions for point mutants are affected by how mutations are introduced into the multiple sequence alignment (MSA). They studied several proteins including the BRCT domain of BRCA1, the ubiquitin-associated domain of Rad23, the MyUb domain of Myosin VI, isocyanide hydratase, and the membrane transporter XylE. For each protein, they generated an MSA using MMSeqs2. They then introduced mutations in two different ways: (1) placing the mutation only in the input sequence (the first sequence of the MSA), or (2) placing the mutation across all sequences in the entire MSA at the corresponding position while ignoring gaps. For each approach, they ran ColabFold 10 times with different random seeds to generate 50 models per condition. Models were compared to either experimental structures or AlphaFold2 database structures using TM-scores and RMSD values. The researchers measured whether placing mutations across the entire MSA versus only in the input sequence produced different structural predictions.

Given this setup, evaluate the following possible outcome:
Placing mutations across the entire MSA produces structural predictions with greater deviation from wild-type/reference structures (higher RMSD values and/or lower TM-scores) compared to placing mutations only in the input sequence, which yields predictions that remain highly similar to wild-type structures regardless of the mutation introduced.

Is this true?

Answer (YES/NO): YES